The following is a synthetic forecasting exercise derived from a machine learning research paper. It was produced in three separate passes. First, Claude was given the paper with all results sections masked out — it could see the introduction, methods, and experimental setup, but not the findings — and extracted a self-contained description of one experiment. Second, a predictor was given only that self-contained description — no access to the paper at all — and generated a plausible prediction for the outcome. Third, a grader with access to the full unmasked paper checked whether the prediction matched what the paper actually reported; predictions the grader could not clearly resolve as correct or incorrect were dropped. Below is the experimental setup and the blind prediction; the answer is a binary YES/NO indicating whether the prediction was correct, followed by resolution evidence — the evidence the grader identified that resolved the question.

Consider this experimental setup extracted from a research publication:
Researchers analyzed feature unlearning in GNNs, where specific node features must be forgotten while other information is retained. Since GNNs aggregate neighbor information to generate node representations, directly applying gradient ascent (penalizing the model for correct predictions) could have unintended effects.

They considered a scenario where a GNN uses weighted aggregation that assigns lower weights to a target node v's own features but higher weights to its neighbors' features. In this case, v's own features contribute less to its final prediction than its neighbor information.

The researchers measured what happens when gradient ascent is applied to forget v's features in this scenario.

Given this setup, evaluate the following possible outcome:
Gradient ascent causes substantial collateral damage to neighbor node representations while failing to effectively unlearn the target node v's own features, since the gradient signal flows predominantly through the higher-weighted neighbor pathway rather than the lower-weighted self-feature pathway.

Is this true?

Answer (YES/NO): NO